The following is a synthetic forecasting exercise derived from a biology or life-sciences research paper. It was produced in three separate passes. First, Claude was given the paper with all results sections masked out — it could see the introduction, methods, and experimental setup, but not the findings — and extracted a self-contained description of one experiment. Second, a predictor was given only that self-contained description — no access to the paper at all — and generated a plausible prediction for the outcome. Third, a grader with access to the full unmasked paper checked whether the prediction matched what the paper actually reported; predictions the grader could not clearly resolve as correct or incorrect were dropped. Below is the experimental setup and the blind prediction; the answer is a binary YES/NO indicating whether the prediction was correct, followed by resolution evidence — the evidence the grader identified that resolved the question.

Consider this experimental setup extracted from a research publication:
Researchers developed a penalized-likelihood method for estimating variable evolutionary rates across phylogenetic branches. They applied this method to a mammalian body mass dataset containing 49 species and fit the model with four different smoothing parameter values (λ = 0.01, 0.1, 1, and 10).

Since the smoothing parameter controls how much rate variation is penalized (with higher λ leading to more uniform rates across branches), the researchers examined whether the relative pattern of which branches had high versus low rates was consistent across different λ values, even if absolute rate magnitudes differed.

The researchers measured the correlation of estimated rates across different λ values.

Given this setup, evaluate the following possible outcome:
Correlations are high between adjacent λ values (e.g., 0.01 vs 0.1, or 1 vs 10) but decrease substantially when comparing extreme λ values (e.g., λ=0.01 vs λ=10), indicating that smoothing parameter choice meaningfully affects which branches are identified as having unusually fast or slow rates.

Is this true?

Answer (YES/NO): NO